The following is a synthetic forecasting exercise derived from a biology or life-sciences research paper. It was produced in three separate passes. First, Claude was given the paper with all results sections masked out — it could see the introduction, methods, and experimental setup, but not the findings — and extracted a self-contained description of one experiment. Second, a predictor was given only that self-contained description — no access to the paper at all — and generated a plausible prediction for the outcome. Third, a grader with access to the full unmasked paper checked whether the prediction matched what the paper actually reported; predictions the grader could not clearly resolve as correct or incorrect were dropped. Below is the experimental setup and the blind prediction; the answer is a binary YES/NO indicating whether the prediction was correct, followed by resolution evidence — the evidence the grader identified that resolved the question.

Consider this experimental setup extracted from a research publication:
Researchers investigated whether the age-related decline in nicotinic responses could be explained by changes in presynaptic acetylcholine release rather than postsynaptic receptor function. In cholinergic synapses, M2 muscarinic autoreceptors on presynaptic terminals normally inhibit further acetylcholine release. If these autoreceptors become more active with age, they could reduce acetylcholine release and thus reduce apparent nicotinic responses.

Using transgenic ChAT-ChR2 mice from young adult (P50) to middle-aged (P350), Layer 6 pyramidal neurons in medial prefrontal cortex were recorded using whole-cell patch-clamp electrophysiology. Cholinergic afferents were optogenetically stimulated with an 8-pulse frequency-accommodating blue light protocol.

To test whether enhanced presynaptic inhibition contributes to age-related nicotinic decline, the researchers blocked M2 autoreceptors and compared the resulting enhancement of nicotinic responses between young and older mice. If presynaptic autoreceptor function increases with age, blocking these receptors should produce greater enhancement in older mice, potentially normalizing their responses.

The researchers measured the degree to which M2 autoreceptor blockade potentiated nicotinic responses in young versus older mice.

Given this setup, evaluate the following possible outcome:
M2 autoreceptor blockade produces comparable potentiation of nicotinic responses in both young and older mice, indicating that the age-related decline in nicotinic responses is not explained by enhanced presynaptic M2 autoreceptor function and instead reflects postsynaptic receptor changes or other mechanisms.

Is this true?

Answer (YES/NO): YES